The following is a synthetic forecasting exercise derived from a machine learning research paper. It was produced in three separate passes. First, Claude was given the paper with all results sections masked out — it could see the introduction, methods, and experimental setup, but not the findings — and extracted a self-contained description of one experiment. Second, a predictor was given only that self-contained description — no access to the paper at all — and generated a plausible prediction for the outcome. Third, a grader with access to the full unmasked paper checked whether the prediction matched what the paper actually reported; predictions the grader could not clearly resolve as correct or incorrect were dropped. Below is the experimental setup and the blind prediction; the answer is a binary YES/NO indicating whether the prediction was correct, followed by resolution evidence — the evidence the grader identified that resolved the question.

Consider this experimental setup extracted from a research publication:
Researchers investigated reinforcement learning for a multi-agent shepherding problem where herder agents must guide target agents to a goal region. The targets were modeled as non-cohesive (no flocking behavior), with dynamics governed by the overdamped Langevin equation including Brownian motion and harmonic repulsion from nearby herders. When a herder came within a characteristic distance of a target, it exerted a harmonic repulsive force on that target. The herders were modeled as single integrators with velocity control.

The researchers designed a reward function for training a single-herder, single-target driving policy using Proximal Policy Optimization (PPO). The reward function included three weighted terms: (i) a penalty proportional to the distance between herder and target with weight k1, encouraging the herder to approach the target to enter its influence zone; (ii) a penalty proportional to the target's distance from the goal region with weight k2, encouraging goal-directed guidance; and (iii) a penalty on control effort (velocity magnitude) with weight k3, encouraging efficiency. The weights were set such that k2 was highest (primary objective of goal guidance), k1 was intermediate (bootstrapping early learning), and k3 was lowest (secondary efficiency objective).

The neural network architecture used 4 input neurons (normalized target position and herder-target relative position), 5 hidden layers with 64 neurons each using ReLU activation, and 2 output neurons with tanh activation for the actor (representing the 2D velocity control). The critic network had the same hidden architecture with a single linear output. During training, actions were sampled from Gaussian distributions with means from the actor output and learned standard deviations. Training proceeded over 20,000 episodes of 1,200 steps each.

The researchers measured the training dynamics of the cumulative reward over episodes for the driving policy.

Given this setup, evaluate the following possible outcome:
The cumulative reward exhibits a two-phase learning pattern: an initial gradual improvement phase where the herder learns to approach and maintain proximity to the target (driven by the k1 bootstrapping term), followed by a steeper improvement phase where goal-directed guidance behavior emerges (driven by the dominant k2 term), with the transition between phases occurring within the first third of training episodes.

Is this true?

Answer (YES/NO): NO